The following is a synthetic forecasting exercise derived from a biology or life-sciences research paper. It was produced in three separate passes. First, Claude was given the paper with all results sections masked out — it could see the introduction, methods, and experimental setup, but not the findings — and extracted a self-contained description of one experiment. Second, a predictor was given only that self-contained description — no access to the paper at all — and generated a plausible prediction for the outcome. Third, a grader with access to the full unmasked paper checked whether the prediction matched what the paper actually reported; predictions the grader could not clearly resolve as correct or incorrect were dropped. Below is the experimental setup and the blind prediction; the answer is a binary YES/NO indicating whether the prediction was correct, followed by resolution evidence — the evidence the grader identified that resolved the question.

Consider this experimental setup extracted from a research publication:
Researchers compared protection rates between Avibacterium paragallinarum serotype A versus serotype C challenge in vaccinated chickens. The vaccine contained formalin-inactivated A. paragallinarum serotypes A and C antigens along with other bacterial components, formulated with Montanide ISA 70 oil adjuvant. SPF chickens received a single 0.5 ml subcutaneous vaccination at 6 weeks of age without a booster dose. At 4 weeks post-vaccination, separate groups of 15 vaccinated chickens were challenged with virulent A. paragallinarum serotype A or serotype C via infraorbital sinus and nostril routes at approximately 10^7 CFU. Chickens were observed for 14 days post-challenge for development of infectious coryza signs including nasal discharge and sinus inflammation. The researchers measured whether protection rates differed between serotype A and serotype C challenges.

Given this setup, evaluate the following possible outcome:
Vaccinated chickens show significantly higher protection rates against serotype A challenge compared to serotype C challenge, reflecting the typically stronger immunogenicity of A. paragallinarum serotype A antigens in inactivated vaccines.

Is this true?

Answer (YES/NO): NO